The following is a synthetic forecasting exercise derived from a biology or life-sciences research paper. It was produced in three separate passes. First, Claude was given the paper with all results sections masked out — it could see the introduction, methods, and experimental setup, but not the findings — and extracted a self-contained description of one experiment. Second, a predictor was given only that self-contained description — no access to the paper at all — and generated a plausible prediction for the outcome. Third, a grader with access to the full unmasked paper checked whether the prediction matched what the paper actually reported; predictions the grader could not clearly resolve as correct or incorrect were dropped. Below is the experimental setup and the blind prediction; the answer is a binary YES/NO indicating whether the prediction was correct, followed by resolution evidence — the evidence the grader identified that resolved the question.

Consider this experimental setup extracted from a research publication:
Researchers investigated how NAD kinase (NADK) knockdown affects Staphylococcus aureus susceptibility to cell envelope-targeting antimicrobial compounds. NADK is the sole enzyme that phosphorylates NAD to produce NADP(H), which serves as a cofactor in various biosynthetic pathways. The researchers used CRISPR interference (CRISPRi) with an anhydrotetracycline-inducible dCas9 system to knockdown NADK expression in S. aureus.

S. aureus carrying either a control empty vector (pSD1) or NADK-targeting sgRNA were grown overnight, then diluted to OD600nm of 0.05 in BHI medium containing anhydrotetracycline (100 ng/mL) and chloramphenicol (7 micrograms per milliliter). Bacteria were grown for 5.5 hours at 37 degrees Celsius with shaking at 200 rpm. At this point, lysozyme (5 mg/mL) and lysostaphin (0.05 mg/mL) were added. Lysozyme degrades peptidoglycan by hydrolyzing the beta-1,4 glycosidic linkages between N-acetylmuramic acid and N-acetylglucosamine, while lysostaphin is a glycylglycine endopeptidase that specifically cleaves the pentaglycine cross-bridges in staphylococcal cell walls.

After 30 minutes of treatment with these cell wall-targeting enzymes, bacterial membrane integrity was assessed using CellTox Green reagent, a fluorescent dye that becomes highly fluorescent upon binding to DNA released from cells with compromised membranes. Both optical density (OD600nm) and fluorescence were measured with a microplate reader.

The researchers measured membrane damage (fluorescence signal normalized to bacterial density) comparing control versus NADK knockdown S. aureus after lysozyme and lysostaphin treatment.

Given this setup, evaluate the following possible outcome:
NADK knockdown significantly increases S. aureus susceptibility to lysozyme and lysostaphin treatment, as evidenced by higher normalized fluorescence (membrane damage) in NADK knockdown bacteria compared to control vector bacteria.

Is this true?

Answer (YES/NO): YES